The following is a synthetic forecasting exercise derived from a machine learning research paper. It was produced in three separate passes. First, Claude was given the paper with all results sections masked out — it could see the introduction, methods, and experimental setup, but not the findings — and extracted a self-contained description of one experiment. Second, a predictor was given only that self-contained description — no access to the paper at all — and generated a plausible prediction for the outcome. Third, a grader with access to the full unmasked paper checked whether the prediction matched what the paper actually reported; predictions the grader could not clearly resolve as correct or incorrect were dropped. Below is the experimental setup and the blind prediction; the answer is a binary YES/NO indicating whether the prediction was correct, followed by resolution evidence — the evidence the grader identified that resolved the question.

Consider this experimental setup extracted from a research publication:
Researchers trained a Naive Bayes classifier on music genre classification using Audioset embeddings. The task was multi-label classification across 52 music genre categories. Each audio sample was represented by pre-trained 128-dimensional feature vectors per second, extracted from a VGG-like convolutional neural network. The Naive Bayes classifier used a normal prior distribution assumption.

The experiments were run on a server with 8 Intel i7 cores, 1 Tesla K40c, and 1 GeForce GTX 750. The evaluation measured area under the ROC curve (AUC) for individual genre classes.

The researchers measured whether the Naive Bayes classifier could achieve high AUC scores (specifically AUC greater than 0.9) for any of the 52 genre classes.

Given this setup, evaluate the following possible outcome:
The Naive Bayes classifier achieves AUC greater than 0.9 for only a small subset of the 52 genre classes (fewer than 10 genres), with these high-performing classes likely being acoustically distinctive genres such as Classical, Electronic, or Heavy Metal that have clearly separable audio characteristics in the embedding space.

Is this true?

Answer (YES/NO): NO